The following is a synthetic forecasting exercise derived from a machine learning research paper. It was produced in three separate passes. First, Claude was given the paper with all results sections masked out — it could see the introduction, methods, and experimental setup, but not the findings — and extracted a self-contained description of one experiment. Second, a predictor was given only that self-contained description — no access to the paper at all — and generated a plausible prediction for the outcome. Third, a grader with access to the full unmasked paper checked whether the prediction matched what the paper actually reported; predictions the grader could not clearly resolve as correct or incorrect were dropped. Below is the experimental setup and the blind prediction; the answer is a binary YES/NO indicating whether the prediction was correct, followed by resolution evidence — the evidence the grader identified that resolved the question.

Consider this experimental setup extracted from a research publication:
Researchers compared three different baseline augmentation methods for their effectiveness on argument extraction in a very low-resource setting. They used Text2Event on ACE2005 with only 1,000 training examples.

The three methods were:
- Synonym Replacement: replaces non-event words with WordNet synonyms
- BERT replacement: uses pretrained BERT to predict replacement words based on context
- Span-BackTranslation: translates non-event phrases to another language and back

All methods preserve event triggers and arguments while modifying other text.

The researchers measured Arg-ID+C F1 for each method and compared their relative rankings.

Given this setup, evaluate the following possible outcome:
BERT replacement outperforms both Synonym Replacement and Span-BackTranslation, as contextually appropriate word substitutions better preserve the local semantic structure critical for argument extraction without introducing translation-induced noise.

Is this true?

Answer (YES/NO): NO